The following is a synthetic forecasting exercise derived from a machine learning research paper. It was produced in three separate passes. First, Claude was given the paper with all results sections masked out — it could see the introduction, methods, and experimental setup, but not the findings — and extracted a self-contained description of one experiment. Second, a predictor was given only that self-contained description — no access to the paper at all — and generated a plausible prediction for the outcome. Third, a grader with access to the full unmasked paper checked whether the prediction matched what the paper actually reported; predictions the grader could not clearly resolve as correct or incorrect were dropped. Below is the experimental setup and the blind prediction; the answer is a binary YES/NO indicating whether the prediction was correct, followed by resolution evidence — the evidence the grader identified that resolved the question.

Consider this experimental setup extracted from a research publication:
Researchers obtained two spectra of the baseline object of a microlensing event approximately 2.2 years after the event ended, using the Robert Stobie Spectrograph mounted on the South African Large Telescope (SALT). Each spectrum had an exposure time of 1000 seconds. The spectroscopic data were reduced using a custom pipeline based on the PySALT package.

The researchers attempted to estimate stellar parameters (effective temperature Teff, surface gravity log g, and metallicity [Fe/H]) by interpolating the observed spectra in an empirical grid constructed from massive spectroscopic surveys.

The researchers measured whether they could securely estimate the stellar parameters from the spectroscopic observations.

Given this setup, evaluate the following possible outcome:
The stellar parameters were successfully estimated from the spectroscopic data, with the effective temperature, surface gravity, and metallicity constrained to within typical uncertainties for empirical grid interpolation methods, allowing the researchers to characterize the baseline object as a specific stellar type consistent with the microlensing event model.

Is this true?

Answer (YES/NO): NO